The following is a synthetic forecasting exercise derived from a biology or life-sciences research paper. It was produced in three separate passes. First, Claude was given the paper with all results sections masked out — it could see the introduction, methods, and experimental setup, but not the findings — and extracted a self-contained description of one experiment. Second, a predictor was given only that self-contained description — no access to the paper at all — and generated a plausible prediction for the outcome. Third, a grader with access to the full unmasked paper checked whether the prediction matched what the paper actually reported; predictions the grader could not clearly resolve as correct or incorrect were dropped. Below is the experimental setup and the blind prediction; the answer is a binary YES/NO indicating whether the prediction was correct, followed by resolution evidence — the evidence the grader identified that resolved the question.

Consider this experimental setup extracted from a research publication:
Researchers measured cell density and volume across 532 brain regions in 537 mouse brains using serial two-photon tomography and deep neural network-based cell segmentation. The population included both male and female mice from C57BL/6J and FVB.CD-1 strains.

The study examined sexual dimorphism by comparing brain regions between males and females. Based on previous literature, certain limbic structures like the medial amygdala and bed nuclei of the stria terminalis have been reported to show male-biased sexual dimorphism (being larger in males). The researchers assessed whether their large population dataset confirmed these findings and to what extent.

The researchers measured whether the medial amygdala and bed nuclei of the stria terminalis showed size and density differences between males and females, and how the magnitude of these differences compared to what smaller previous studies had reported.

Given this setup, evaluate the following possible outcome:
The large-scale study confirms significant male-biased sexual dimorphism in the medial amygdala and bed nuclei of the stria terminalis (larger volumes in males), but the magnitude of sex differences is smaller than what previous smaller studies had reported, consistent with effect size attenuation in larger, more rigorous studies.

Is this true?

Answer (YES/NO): YES